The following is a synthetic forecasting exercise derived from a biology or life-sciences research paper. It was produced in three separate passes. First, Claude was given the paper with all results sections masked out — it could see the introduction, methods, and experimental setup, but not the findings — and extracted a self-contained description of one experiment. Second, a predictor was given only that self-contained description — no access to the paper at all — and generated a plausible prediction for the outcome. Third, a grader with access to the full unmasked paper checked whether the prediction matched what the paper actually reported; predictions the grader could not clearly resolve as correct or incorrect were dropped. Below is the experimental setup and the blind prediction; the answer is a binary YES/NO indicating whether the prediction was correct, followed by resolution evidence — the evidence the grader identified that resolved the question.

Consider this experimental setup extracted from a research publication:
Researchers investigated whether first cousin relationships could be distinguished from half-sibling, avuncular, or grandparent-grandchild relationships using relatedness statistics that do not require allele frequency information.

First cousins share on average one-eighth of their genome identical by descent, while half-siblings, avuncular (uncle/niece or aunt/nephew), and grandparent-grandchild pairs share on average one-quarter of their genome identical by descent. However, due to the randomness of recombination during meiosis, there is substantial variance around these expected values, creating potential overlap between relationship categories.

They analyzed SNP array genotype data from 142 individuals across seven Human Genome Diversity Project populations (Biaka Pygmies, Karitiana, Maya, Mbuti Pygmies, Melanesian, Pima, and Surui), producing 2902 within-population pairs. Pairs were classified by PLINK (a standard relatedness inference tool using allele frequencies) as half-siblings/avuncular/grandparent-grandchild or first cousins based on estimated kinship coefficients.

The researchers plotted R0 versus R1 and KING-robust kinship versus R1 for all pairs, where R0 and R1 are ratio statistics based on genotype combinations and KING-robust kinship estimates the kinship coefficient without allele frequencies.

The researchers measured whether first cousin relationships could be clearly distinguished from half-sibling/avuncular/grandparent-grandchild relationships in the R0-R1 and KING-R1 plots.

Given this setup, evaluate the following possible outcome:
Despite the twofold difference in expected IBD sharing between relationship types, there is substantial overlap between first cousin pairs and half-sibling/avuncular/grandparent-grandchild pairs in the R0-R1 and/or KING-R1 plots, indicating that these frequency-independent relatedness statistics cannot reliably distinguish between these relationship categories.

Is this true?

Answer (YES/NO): NO